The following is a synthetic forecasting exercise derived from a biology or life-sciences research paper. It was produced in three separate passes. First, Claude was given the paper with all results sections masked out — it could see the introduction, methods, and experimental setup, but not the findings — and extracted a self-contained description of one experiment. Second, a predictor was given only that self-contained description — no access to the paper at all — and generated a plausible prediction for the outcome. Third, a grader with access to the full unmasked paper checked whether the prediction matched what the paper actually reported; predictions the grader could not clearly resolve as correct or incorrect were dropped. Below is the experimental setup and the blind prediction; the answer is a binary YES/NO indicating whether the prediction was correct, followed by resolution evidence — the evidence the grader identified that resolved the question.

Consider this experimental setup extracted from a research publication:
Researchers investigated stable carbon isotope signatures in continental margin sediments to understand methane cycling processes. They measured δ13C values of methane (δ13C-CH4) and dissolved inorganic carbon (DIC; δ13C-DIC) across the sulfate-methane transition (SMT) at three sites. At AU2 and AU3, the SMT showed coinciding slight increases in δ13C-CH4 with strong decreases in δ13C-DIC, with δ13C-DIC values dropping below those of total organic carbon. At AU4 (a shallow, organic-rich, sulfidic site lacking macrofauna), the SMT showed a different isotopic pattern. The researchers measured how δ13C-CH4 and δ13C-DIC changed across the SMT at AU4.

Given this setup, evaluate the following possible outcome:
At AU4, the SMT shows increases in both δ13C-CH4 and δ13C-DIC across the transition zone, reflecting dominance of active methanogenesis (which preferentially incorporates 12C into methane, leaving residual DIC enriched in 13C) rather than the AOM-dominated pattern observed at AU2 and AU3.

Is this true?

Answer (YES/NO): NO